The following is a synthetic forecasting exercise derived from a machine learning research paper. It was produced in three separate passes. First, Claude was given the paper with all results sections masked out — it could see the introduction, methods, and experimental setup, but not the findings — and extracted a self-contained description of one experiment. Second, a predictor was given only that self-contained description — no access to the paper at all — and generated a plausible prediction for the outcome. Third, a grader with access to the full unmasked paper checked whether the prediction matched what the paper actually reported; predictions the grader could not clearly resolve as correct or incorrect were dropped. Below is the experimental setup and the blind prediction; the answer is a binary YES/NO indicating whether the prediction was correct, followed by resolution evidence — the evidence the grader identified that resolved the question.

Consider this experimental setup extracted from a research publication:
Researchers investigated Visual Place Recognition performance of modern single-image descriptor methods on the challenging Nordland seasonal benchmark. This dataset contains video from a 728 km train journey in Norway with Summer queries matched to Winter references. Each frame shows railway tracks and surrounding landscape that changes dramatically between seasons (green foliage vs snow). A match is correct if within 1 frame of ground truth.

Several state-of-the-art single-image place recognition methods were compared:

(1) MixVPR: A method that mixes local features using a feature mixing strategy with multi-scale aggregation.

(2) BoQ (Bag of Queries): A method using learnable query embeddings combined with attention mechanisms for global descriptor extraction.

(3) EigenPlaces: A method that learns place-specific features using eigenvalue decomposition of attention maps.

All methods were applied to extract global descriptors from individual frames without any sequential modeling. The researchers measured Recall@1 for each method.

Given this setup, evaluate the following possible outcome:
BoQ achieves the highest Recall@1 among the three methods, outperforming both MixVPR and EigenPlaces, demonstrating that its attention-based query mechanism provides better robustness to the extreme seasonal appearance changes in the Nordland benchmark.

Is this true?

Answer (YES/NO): NO